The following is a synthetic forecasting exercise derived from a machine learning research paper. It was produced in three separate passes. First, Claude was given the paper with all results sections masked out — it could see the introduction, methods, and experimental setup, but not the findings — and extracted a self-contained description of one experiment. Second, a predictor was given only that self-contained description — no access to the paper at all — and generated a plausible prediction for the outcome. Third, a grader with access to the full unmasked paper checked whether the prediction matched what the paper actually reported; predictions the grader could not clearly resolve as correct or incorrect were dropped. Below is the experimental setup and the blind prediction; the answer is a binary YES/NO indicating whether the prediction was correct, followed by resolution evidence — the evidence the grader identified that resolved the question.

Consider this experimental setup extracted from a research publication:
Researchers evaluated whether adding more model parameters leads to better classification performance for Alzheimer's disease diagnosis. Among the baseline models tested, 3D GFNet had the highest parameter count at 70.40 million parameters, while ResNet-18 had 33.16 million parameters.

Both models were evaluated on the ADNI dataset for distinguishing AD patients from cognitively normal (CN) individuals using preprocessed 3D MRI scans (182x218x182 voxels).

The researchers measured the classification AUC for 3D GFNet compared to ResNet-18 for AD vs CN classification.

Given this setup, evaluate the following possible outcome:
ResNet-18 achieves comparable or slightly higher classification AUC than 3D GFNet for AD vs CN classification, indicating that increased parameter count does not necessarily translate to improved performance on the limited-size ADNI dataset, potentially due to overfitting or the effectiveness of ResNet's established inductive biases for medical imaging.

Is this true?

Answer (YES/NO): NO